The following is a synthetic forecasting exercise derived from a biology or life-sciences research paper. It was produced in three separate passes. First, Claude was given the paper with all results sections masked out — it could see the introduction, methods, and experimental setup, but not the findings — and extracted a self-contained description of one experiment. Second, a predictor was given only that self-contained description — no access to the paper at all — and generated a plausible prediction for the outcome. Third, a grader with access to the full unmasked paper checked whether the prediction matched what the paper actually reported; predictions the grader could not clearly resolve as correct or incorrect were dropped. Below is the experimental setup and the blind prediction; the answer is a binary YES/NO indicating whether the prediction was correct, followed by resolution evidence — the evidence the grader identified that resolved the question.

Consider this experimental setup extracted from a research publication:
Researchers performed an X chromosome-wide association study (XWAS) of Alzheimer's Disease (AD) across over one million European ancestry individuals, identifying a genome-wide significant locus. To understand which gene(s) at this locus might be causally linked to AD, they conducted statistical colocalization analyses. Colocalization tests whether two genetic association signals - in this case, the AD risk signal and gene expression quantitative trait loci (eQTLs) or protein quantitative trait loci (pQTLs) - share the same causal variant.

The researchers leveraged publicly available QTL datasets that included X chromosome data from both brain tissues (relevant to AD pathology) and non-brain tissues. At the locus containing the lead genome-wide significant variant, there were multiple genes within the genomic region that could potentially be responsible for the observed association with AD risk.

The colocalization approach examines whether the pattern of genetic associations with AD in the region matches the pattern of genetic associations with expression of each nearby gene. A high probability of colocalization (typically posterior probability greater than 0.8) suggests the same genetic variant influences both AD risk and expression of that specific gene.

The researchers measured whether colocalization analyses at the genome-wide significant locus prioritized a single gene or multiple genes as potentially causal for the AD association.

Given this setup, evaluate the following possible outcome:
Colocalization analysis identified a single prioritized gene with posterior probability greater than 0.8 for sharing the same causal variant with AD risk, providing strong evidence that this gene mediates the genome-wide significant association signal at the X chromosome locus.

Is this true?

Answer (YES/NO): NO